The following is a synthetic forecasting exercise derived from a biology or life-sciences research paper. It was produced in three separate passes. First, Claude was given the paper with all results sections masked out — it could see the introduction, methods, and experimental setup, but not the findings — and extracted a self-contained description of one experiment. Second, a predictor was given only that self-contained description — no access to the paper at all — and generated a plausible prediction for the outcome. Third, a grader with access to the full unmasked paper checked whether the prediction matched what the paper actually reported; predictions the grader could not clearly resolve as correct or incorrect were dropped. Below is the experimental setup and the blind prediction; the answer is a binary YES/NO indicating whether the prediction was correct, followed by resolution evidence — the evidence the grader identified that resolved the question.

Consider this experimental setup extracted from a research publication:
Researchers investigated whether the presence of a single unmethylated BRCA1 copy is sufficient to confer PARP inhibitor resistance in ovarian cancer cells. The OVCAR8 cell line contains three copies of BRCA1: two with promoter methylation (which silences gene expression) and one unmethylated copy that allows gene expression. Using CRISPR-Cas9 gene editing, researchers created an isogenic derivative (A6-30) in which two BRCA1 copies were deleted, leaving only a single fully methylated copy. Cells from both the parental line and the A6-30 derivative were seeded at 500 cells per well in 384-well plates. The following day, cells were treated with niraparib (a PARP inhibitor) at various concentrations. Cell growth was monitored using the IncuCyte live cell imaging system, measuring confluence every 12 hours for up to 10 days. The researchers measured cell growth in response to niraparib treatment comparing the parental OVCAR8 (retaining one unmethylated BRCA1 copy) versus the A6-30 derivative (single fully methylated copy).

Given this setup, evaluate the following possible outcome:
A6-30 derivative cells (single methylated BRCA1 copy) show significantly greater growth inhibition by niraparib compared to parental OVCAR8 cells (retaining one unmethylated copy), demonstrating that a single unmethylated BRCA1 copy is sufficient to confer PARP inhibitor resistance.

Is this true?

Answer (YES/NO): YES